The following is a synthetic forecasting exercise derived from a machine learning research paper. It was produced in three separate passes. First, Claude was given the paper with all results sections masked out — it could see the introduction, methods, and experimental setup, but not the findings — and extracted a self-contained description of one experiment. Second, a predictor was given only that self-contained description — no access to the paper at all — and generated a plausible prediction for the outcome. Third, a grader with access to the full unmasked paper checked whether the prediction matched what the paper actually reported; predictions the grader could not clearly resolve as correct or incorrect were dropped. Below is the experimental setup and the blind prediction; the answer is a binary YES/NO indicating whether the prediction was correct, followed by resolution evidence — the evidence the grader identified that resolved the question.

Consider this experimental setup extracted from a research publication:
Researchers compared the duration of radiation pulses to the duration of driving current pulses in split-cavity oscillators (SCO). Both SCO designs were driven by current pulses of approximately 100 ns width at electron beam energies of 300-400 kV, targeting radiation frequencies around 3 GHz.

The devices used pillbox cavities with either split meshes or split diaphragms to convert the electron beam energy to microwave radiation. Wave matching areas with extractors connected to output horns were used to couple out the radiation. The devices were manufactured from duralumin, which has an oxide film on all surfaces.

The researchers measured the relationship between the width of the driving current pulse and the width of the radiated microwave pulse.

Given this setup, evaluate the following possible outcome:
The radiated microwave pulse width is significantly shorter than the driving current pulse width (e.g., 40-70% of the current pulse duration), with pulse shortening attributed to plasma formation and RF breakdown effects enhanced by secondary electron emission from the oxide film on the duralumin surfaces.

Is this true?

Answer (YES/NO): NO